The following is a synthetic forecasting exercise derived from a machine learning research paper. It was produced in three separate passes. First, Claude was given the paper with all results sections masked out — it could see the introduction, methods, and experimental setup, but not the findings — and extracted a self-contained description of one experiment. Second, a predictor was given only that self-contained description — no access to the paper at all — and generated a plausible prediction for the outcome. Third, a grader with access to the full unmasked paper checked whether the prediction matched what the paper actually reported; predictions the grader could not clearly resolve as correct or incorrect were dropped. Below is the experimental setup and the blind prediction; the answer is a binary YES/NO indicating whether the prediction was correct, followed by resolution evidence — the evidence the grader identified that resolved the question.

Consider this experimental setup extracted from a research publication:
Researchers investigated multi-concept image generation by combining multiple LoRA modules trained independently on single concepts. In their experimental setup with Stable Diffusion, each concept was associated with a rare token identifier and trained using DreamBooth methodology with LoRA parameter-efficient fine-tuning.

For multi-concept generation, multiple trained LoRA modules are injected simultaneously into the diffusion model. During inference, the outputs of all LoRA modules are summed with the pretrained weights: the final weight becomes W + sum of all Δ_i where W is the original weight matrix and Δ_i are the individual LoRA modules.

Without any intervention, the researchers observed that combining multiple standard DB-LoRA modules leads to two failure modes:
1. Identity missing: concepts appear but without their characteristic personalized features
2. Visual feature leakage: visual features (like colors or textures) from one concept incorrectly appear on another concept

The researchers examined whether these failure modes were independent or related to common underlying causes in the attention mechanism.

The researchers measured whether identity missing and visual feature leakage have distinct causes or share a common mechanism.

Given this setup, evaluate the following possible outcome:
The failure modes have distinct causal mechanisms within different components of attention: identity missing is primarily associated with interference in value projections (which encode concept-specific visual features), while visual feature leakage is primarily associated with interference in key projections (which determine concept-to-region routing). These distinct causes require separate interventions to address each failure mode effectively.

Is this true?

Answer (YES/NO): NO